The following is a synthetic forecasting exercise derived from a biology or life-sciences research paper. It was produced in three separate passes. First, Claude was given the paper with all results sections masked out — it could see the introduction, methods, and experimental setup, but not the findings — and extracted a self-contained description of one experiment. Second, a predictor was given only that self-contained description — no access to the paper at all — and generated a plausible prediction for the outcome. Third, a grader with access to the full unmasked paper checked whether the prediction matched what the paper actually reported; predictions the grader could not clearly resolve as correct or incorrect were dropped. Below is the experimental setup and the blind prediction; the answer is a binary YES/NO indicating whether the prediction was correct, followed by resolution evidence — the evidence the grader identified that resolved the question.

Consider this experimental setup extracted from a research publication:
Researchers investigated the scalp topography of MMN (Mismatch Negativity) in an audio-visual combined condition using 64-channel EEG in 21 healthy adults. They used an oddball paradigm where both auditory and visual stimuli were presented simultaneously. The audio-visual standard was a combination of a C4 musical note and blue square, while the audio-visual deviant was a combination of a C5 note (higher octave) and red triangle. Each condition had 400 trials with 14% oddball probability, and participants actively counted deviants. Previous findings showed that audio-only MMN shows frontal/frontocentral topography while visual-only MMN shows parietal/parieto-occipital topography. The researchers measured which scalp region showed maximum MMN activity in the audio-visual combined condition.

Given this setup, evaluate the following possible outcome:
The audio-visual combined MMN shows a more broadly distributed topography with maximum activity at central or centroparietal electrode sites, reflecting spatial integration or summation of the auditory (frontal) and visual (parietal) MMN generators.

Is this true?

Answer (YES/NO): NO